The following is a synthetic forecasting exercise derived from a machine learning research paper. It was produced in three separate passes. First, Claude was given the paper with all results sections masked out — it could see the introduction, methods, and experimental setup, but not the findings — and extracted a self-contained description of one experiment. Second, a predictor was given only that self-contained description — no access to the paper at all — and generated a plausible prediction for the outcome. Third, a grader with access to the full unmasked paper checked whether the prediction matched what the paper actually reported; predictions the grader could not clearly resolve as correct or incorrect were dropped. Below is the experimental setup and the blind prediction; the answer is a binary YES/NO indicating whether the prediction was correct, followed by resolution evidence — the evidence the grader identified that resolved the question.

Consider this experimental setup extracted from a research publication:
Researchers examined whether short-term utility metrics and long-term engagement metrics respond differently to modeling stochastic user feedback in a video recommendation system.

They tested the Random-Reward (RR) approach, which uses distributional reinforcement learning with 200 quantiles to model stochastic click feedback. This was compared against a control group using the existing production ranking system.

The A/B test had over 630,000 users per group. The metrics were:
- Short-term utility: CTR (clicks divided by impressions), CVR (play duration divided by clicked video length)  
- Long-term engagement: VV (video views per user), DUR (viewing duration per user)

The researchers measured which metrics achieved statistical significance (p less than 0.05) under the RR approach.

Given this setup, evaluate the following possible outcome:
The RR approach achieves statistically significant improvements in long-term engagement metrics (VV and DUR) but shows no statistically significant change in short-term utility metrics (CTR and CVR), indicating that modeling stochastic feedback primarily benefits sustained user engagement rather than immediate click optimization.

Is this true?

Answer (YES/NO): NO